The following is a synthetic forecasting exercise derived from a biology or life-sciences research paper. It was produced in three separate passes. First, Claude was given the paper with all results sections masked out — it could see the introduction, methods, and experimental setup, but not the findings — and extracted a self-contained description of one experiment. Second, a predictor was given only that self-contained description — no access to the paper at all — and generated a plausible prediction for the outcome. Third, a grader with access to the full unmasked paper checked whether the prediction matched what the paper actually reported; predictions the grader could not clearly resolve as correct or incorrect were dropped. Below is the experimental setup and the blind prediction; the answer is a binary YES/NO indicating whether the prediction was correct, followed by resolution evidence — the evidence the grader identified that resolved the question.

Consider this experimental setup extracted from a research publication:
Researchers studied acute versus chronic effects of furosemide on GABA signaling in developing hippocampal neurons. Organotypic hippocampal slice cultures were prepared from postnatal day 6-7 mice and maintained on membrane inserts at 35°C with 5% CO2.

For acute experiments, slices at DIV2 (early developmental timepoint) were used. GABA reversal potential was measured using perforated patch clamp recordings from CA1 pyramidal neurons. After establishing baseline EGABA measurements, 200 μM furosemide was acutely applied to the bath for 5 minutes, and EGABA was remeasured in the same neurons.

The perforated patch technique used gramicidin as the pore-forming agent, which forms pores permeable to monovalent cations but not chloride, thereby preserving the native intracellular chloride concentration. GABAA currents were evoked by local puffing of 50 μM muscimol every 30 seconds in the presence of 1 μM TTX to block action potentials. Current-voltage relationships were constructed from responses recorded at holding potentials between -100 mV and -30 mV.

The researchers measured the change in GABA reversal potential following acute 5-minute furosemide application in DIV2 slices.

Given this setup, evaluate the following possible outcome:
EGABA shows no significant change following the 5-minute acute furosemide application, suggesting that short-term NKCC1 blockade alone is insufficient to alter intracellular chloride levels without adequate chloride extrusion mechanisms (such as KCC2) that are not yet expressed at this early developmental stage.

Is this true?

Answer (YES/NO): YES